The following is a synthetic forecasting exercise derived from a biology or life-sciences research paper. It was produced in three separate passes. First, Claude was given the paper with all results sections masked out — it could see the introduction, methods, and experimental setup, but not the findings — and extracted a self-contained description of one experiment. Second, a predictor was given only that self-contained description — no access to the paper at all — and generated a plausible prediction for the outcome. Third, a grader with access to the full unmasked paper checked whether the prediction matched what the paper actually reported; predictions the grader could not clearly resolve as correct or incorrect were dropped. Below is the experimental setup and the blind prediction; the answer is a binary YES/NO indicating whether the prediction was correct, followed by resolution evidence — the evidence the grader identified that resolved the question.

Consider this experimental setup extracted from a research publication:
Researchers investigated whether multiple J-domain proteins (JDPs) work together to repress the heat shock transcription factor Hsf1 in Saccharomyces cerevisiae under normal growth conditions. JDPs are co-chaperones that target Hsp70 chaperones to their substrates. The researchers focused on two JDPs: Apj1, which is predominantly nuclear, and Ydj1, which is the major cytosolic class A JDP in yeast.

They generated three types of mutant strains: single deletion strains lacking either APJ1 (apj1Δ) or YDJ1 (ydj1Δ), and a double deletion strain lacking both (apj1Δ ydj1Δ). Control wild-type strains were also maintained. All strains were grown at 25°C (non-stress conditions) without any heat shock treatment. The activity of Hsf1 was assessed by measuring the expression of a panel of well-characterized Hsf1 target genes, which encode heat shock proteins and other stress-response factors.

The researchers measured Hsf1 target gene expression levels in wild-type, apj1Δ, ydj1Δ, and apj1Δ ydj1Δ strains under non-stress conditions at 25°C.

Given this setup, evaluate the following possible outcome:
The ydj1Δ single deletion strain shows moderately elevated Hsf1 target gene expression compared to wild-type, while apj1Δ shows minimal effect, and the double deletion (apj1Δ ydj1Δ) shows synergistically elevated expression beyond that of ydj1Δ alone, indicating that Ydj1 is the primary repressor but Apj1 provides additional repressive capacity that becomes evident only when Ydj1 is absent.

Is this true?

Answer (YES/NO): NO